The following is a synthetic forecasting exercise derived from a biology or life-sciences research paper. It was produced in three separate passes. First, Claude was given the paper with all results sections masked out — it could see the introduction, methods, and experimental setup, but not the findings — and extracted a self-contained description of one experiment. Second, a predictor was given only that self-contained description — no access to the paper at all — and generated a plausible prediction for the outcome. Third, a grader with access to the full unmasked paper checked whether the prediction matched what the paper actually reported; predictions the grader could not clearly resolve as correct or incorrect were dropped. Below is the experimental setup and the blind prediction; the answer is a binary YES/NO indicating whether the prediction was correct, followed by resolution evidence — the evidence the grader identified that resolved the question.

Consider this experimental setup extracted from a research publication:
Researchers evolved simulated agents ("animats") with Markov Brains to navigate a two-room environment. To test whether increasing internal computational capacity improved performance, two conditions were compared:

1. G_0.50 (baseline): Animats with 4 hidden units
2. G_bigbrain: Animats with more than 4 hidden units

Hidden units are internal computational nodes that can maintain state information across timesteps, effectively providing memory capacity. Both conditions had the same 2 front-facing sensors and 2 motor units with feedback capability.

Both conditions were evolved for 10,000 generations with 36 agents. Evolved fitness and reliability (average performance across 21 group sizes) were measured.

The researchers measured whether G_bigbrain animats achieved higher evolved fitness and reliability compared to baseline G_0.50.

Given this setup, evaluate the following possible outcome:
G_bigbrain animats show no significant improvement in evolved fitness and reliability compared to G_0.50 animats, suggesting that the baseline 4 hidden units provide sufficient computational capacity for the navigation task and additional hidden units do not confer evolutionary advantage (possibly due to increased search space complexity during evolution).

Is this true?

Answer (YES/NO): YES